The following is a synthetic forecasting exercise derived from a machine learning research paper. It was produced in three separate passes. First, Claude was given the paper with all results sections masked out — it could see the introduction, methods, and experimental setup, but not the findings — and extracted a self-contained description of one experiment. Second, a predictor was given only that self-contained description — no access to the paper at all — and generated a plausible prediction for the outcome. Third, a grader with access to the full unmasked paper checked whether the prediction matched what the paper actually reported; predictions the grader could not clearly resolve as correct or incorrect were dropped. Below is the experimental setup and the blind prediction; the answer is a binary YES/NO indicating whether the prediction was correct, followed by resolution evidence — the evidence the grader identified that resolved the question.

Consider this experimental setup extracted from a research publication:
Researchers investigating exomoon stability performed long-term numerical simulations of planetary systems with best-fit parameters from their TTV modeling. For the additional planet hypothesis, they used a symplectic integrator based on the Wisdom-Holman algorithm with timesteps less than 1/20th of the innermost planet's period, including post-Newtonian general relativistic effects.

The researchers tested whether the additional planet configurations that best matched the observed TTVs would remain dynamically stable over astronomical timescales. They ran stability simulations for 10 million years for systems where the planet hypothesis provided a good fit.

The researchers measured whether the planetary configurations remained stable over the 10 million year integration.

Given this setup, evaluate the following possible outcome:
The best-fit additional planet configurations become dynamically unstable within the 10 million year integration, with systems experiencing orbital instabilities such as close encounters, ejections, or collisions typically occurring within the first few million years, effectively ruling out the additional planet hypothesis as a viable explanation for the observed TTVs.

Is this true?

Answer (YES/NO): NO